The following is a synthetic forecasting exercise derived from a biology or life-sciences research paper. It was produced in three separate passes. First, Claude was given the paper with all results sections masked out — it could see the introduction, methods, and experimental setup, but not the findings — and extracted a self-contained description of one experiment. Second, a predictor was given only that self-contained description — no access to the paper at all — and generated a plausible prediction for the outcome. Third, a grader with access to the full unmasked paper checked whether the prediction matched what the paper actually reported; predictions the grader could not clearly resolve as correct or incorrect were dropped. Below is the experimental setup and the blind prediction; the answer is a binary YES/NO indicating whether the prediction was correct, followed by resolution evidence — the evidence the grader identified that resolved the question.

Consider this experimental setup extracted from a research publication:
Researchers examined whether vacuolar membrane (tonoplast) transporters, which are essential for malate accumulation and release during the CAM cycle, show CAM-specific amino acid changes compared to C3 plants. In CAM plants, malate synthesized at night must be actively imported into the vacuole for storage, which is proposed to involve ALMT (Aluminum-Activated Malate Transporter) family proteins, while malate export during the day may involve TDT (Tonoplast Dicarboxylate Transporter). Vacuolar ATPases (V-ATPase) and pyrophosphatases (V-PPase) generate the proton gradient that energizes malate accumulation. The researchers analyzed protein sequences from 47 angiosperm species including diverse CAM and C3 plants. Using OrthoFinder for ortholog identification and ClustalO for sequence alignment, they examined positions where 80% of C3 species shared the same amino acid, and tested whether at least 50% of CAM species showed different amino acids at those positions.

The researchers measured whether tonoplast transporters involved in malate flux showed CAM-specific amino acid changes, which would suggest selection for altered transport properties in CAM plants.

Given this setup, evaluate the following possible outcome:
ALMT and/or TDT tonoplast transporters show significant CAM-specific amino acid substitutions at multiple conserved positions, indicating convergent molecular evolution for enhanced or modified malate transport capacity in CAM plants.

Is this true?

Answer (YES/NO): NO